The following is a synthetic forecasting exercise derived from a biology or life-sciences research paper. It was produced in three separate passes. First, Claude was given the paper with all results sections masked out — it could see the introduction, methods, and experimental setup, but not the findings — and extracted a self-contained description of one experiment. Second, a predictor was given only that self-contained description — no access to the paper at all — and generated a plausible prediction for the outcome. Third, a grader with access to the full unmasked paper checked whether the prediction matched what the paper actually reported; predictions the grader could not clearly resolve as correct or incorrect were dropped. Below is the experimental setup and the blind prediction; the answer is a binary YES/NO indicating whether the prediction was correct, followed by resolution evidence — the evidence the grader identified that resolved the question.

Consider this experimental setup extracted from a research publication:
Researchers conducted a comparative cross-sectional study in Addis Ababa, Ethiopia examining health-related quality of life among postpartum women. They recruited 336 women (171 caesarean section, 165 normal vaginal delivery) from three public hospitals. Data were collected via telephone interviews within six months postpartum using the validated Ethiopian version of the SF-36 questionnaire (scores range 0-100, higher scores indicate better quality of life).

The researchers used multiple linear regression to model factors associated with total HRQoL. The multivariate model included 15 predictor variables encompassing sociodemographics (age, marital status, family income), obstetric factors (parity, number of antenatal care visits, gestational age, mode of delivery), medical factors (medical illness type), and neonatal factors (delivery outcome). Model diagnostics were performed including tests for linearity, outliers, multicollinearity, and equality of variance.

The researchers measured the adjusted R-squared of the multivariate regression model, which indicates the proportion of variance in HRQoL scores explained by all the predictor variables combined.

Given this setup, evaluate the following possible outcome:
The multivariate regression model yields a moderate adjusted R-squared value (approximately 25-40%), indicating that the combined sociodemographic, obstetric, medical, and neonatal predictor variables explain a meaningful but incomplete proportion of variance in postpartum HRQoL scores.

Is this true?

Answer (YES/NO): NO